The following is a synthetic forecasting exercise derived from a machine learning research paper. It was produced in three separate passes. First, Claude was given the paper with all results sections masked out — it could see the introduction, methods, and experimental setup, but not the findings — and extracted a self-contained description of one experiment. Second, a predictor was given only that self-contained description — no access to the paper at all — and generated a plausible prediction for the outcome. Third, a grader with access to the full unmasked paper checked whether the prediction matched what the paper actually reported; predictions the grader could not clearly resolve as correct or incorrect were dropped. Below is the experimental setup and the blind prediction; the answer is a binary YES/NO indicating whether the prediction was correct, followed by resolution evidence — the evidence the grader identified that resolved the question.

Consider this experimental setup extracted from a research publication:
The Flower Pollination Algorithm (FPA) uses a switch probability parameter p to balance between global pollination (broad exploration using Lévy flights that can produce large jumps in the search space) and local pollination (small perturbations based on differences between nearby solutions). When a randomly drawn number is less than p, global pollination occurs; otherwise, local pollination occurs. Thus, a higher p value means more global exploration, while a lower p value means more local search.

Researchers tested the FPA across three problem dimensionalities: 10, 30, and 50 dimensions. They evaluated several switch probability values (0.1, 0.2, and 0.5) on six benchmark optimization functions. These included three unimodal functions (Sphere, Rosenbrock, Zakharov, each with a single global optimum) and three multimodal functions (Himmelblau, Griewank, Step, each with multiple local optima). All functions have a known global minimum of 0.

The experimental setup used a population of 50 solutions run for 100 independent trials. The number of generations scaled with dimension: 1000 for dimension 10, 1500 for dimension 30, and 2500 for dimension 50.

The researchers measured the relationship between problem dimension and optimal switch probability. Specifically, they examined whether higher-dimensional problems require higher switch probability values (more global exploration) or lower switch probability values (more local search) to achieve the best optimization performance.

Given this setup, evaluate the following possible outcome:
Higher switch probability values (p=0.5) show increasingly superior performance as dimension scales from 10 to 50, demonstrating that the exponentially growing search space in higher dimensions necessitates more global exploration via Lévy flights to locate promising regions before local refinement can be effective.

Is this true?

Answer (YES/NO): NO